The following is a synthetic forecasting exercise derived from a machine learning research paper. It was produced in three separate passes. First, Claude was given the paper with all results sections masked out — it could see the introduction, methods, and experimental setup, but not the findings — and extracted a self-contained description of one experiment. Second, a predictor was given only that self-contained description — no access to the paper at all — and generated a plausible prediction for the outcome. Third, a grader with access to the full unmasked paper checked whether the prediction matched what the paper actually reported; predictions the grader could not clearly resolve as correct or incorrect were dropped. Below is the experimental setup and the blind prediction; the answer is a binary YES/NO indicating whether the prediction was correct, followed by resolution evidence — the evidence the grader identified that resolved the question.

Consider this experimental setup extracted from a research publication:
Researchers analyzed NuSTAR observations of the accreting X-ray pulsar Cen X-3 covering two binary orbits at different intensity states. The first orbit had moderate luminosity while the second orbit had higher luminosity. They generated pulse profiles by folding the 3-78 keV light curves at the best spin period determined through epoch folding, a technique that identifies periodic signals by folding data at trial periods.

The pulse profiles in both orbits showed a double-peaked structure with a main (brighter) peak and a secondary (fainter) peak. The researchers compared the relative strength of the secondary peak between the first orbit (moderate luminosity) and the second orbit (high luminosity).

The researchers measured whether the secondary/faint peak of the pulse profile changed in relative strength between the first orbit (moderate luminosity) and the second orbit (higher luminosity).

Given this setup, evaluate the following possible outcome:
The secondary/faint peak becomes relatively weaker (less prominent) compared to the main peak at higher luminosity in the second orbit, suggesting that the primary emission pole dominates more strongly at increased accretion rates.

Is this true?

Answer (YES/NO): NO